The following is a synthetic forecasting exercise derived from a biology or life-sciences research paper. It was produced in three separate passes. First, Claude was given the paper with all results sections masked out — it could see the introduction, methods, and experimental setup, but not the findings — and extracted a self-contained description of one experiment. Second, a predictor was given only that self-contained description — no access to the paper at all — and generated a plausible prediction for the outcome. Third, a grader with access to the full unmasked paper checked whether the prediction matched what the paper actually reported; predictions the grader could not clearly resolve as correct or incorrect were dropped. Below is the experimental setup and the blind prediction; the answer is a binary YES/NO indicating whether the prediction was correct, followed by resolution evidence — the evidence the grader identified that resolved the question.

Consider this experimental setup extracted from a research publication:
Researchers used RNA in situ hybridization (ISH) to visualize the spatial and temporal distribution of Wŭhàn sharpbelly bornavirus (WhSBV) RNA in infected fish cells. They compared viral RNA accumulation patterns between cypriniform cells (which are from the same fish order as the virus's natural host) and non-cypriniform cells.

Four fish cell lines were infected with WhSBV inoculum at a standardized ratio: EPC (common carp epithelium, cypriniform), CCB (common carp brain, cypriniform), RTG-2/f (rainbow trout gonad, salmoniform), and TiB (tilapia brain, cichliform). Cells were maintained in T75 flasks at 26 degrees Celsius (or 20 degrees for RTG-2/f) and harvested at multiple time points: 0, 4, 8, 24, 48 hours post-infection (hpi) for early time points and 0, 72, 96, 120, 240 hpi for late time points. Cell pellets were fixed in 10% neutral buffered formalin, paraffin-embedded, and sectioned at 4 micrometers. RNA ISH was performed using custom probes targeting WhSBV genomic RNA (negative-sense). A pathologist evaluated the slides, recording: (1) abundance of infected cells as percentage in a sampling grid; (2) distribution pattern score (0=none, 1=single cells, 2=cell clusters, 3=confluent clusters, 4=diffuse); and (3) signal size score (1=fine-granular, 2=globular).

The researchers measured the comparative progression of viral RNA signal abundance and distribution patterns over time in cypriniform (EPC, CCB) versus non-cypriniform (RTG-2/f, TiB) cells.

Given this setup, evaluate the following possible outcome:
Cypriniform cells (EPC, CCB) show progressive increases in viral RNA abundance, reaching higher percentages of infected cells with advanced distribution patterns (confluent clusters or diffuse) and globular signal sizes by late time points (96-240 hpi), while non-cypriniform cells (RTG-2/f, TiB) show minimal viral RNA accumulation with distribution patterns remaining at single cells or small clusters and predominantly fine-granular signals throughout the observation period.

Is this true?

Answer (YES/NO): YES